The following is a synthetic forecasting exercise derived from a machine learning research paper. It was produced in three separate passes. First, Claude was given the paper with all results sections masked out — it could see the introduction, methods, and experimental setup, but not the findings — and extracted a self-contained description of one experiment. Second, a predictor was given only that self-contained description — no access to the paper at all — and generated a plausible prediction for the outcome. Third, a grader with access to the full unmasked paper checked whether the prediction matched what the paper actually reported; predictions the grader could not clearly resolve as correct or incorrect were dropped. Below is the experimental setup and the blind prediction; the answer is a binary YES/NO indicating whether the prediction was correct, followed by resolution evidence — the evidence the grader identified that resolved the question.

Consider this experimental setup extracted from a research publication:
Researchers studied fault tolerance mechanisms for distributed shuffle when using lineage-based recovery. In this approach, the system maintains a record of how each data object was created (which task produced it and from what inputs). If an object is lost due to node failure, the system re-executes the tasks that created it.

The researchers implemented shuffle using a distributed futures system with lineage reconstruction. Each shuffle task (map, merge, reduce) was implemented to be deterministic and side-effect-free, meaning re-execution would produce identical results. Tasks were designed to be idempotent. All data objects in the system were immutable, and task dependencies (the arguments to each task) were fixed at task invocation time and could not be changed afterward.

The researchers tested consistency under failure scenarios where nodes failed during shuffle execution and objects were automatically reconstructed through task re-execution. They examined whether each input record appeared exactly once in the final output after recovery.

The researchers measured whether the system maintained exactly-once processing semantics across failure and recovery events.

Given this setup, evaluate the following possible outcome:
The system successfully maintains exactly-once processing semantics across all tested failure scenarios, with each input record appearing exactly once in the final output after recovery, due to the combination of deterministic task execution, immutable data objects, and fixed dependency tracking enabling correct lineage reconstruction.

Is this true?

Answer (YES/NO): NO